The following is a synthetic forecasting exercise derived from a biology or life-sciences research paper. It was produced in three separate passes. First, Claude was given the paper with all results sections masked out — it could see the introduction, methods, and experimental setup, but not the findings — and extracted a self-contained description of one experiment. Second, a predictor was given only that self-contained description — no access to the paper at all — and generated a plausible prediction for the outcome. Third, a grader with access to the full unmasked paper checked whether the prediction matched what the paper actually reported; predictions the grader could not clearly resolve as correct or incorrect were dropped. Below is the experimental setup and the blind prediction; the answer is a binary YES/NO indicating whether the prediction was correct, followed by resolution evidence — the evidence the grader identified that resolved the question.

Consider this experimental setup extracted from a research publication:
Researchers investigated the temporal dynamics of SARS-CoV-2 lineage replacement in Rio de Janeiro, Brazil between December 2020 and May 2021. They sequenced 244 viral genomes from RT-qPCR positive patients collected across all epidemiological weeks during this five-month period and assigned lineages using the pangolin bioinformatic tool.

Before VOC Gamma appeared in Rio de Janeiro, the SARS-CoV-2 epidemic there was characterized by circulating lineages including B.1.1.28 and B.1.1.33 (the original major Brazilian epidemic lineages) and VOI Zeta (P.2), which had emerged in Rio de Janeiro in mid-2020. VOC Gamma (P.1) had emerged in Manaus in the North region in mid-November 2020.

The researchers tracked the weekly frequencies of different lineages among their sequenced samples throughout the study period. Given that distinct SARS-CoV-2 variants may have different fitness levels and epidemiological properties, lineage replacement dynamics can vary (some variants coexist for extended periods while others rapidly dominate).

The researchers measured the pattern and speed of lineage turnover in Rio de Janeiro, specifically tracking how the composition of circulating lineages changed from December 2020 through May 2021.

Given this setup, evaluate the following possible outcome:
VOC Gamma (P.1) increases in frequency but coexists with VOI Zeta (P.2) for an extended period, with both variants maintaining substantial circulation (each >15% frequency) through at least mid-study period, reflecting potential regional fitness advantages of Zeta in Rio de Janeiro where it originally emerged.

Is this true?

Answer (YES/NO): NO